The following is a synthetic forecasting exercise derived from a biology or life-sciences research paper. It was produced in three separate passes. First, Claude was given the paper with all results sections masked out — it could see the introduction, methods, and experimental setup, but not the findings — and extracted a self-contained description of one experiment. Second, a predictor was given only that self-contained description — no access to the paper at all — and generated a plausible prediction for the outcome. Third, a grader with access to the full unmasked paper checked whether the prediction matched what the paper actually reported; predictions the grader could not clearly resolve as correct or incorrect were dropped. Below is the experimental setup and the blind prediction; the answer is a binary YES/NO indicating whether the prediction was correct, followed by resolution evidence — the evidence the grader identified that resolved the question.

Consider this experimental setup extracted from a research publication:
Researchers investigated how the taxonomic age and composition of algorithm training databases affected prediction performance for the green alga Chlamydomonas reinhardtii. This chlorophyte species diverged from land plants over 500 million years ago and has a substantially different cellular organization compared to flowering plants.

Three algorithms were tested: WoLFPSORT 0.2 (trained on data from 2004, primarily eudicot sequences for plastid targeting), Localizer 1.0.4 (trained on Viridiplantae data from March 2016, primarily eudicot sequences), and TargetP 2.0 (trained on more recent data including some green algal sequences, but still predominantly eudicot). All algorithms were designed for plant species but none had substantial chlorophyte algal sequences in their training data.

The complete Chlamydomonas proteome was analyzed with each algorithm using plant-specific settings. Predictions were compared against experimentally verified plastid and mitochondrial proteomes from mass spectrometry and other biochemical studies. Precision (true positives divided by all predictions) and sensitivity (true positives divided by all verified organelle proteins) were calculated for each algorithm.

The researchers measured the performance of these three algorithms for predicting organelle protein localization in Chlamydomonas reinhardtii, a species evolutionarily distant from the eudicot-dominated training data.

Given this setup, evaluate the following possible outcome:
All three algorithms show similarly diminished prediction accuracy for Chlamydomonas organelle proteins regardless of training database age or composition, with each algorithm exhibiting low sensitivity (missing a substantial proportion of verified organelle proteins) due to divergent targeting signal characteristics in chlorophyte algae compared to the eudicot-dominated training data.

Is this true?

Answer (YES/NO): NO